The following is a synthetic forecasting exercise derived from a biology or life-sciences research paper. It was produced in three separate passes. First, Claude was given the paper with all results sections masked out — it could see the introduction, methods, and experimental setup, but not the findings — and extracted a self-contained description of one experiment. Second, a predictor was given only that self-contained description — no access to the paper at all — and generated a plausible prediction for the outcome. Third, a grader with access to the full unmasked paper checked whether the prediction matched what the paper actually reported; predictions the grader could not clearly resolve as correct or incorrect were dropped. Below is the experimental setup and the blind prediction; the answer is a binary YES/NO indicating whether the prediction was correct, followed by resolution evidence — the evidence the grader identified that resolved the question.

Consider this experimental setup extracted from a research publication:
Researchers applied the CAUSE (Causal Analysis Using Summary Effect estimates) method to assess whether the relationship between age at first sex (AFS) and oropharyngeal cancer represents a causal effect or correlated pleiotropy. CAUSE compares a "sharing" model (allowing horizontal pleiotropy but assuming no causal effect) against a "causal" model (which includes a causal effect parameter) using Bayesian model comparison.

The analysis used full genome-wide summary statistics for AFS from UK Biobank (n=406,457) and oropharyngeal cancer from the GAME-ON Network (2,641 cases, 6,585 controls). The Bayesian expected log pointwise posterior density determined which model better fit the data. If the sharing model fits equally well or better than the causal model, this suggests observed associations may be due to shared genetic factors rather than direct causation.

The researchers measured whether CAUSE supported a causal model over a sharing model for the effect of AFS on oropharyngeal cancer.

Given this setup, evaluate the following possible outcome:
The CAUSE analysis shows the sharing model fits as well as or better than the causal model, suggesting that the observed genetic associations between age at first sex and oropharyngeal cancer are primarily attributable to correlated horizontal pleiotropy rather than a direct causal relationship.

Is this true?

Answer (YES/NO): YES